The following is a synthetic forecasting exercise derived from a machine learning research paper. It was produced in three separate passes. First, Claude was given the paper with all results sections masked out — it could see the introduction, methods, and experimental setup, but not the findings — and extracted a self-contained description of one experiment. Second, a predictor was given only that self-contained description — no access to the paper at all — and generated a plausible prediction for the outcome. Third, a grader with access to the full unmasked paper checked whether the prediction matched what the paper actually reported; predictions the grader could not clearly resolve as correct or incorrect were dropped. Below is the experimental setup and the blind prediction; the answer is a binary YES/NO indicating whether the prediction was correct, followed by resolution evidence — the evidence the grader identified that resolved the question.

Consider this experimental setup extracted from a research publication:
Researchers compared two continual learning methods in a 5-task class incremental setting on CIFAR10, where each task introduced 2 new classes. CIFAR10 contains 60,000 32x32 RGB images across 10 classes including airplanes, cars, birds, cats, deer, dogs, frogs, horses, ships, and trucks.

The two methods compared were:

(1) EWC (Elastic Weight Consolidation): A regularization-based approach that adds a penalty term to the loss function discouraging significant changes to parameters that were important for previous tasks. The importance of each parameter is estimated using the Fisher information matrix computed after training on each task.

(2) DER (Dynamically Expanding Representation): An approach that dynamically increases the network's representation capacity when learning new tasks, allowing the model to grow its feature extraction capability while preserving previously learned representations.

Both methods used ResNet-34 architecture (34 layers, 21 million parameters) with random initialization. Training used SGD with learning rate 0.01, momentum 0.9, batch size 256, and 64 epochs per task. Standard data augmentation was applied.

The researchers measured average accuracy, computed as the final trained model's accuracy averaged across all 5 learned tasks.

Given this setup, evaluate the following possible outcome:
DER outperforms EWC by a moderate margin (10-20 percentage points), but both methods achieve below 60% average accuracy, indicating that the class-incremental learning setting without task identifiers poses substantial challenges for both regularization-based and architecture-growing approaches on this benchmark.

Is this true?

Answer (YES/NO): NO